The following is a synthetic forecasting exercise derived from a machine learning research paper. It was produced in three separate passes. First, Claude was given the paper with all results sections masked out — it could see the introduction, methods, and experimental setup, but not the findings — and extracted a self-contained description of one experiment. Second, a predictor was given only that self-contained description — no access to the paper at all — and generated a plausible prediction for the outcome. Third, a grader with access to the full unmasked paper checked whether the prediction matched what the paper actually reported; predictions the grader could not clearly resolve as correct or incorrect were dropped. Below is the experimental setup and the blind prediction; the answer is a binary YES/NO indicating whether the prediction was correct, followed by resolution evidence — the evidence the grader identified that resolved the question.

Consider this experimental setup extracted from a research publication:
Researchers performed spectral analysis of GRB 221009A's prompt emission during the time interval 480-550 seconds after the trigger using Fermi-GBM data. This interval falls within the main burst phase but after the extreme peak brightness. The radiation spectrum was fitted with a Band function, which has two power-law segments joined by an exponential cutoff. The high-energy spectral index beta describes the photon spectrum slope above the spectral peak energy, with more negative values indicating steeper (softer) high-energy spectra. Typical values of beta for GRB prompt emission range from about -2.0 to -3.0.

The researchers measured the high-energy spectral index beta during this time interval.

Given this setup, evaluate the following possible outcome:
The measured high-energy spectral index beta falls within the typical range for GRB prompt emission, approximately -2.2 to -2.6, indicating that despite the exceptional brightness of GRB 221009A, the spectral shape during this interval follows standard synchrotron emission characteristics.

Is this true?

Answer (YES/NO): YES